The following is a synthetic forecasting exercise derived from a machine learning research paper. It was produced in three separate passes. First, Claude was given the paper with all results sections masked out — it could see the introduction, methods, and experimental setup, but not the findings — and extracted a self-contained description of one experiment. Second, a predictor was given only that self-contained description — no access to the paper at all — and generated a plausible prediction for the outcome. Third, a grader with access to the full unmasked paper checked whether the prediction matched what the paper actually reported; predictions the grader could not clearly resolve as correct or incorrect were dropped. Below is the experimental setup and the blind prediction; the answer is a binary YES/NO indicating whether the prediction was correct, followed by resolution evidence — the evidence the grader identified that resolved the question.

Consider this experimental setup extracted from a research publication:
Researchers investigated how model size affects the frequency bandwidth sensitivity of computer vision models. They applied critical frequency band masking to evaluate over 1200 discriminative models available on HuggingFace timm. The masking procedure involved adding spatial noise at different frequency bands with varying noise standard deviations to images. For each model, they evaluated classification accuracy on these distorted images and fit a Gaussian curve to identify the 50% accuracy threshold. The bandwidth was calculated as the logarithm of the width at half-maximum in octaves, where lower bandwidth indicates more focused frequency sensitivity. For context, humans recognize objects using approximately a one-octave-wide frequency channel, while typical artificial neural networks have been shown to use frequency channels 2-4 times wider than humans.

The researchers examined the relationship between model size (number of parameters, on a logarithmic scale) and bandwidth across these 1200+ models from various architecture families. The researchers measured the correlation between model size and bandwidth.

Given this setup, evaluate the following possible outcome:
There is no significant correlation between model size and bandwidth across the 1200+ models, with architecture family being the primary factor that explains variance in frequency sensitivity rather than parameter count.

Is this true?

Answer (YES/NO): NO